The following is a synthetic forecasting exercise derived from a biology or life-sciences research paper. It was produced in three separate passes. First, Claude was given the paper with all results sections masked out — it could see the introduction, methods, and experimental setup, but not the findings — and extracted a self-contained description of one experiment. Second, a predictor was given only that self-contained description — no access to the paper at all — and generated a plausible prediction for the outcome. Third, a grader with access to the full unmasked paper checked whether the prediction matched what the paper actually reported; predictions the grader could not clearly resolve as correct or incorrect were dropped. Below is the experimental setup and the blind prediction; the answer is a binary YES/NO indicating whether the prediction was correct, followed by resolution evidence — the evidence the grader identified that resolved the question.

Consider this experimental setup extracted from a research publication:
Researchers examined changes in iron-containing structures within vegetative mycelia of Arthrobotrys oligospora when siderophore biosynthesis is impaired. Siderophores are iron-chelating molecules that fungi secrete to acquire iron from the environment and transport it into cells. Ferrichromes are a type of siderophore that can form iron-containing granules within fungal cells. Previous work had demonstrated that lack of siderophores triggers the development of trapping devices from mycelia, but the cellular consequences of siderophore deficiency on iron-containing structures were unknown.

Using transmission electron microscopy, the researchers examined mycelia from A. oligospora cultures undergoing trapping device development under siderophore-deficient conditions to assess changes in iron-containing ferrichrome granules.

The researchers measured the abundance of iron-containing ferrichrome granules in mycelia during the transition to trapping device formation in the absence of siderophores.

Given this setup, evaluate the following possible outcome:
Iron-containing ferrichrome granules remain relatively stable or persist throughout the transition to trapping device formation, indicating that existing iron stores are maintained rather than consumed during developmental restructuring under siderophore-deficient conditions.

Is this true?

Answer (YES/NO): NO